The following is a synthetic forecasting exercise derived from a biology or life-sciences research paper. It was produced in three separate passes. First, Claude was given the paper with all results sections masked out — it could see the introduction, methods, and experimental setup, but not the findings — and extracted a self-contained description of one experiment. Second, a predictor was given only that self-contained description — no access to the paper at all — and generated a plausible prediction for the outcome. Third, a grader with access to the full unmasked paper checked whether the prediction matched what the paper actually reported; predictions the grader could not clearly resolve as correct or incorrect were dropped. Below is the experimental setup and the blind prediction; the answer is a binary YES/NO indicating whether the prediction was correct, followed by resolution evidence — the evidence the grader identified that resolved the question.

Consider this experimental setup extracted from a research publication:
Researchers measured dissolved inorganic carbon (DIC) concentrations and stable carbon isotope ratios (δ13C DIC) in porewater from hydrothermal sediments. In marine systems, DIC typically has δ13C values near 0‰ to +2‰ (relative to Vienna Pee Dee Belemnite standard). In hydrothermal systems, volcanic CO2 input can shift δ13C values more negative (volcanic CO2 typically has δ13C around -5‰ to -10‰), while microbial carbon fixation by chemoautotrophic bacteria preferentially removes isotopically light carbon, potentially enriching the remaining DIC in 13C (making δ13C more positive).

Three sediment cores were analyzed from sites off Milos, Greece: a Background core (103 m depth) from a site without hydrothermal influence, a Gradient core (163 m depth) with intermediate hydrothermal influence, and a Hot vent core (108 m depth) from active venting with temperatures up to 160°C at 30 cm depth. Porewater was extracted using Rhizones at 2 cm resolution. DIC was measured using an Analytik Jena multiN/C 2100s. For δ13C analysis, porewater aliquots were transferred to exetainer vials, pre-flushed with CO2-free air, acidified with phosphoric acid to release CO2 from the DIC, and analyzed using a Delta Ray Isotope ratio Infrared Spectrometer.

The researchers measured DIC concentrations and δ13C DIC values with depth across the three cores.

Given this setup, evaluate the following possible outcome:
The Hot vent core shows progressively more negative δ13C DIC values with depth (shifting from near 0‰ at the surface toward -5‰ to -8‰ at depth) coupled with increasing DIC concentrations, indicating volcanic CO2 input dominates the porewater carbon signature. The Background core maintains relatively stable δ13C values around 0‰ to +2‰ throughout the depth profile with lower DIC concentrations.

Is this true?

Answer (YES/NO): NO